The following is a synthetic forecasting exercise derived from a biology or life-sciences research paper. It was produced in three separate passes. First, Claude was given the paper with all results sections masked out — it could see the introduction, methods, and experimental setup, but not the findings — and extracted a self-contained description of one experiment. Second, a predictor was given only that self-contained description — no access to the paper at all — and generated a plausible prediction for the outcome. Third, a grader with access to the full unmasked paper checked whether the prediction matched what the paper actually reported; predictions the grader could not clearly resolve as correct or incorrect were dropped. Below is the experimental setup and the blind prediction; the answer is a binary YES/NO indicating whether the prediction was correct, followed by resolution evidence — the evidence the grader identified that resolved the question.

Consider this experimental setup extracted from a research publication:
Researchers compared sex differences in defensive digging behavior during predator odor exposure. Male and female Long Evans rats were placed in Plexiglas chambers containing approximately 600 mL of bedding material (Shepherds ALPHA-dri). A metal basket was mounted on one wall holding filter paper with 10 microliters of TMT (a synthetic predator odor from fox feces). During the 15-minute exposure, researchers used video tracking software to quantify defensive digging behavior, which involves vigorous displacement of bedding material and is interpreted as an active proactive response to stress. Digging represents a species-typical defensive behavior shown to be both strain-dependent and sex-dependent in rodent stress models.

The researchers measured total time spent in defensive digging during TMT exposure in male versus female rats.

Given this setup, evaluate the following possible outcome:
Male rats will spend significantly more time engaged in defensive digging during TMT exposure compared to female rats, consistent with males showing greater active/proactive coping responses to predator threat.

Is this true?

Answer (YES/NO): NO